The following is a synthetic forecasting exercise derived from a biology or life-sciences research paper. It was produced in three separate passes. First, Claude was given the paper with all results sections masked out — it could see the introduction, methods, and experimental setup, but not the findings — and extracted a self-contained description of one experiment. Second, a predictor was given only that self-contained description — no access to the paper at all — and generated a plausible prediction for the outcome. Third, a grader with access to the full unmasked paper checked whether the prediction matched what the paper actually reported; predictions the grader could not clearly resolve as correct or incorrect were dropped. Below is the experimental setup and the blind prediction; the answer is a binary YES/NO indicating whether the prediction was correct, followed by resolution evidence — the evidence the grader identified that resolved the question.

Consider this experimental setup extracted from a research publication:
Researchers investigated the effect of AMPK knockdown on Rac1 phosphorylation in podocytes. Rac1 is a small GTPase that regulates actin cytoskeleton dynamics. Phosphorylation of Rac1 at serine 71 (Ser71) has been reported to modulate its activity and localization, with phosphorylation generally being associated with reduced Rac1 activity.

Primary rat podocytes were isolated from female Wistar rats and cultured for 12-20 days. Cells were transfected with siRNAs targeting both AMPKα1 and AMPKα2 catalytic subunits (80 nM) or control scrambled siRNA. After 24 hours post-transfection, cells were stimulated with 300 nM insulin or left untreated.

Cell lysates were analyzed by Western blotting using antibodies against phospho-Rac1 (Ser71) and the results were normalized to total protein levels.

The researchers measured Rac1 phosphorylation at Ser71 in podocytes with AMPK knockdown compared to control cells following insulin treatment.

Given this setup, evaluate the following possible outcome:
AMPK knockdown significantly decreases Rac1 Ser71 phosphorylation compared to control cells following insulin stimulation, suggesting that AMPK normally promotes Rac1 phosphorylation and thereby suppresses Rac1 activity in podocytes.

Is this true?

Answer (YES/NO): NO